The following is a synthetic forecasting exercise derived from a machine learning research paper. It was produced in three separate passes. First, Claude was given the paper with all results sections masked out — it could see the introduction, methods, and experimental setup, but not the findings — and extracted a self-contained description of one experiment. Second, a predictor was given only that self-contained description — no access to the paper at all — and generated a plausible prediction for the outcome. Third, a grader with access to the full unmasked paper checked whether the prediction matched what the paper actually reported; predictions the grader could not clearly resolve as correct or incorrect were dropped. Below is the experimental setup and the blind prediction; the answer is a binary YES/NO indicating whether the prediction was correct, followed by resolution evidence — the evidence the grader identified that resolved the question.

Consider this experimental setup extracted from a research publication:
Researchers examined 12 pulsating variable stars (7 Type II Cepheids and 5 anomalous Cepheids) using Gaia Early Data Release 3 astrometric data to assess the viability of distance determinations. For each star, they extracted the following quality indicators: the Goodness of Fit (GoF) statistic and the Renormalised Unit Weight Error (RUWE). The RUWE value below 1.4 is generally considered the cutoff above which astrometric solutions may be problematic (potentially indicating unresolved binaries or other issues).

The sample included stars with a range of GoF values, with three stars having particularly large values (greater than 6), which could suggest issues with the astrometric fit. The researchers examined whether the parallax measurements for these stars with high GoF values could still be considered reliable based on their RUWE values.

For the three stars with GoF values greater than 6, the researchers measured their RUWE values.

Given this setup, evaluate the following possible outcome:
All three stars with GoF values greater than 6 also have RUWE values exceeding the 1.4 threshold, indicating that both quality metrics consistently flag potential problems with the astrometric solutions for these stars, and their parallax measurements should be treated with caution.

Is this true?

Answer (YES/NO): NO